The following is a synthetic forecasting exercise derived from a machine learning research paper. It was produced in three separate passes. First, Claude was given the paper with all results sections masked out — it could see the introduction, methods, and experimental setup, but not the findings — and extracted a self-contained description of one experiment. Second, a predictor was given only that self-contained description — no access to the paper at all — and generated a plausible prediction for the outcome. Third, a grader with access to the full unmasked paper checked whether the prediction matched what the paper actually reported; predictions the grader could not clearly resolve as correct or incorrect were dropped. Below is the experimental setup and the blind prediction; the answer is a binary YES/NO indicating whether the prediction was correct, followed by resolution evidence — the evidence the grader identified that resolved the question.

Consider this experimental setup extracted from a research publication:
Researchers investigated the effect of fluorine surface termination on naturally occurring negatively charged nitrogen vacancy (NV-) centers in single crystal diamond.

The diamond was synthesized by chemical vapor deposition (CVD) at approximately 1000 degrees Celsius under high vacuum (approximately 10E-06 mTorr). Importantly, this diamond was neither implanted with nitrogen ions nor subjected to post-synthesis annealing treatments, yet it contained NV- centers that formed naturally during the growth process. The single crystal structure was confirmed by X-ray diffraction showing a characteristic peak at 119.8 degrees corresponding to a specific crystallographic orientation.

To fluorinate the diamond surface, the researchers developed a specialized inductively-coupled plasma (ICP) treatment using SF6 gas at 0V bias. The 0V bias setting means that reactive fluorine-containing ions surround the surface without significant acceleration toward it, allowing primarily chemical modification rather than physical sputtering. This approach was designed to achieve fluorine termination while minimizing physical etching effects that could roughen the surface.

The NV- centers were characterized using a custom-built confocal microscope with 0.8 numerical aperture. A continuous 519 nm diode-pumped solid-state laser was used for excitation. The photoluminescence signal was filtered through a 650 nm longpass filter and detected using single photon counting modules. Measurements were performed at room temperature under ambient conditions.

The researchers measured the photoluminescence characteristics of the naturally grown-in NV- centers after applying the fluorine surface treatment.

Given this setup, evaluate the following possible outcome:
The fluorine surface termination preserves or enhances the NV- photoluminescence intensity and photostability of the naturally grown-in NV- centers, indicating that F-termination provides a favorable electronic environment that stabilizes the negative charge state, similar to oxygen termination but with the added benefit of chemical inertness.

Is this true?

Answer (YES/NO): NO